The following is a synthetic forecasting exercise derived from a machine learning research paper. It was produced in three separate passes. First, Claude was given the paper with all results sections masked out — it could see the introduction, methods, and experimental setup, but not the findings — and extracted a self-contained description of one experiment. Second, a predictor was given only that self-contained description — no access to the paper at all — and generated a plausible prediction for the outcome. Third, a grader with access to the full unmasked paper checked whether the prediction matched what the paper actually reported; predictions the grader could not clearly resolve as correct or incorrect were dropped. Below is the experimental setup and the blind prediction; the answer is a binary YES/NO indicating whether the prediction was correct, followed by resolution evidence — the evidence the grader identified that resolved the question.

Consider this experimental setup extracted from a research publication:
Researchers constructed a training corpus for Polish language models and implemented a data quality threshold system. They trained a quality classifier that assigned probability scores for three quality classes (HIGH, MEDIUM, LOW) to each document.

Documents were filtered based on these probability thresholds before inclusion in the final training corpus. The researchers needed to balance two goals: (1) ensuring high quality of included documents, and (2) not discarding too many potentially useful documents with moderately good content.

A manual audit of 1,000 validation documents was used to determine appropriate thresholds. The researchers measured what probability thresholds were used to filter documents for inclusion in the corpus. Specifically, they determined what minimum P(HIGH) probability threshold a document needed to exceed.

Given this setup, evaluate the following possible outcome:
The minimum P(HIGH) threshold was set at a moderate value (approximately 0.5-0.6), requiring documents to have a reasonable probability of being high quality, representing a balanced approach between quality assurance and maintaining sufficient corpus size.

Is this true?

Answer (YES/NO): YES